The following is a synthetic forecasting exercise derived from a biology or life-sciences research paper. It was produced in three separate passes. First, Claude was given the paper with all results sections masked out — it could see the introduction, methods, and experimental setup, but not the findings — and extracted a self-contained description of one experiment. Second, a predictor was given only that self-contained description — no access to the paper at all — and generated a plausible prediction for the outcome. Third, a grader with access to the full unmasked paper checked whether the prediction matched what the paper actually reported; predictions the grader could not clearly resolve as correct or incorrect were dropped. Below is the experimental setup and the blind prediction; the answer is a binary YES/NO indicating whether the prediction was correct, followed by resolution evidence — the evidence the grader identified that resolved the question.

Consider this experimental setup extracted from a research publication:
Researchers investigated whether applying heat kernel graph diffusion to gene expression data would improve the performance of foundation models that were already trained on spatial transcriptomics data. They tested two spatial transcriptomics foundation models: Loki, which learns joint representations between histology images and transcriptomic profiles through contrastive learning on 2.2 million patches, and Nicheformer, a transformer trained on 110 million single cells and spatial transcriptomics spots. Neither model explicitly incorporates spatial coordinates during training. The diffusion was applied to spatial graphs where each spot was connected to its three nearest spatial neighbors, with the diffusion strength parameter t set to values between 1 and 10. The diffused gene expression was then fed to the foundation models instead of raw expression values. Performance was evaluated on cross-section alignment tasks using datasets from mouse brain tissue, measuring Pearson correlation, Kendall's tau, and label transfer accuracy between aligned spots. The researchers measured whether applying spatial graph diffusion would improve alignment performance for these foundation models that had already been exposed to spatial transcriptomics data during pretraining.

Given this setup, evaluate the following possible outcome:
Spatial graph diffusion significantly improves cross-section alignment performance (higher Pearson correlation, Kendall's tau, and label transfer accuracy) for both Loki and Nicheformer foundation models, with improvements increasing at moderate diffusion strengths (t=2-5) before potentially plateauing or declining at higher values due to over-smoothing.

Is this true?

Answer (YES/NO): NO